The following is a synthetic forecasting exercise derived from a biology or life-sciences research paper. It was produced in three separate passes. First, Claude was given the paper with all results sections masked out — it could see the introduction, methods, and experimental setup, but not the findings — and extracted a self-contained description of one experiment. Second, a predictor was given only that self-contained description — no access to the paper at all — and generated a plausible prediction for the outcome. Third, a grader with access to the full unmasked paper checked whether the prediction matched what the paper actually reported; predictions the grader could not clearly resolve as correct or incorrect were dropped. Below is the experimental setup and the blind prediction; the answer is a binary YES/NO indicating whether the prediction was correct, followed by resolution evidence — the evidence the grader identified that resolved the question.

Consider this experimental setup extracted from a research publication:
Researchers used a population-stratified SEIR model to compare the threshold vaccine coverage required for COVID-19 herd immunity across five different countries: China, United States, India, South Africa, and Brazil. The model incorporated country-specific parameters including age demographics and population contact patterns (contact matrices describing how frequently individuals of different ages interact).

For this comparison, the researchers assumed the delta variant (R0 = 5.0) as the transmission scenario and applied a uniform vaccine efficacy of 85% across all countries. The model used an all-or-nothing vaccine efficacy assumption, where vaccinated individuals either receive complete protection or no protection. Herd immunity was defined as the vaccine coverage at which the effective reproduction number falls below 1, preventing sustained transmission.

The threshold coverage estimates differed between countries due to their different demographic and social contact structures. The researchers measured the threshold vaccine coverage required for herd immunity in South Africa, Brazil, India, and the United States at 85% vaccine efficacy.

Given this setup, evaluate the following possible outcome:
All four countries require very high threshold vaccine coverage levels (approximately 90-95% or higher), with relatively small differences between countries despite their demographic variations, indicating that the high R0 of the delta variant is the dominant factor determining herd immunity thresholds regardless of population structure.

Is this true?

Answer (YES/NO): NO